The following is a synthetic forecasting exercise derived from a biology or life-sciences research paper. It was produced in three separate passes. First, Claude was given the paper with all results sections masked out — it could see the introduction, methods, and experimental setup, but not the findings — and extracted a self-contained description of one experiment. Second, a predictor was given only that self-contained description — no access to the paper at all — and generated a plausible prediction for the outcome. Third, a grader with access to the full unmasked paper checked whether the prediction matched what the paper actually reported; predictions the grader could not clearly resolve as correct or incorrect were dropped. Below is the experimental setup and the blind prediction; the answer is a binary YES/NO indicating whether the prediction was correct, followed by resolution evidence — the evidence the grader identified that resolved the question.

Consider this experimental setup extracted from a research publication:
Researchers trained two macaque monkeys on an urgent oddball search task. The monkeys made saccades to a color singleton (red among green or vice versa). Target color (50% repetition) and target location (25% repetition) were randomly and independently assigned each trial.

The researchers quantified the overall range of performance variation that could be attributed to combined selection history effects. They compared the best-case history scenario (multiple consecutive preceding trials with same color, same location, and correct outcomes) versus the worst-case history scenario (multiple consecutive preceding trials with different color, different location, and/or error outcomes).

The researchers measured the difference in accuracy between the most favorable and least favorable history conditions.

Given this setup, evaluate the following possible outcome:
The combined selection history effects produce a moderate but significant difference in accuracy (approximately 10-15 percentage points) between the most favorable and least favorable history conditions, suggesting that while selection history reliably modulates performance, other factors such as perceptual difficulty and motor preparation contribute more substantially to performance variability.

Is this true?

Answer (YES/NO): NO